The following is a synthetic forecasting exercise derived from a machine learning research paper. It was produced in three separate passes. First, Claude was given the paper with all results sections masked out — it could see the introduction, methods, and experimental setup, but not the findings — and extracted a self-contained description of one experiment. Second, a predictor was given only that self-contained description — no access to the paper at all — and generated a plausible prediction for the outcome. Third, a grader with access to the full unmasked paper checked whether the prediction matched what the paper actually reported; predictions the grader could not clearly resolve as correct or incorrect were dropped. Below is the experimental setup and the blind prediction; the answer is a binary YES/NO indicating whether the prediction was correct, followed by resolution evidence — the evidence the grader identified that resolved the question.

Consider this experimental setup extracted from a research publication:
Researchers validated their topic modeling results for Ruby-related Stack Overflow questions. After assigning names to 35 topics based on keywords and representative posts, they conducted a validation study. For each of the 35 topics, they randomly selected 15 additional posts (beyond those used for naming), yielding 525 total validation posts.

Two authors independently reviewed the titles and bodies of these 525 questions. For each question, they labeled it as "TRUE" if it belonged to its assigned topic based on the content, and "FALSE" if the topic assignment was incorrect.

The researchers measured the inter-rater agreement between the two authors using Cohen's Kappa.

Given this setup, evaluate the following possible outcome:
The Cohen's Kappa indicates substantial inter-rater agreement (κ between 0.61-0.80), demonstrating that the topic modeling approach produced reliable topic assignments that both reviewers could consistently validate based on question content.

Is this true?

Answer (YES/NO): NO